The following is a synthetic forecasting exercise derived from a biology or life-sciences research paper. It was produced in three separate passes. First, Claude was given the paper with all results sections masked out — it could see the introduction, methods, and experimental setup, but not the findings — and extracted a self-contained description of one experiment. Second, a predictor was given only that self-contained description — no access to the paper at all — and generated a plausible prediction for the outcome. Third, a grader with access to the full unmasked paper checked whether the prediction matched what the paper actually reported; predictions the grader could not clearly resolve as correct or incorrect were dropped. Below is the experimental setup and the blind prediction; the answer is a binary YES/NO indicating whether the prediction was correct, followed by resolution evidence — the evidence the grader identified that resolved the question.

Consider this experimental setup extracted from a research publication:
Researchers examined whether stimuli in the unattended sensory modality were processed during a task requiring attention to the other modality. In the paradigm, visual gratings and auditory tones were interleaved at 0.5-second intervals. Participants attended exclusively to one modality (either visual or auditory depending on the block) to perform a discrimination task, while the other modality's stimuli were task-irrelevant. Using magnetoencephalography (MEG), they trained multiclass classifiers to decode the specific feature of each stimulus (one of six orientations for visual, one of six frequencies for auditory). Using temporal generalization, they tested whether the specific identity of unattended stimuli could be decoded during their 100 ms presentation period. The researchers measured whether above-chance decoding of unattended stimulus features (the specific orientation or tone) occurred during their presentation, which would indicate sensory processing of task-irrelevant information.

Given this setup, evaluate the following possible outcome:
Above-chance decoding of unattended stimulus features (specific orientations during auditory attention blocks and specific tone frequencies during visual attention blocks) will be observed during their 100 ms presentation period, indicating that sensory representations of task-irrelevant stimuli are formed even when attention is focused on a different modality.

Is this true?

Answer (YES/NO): YES